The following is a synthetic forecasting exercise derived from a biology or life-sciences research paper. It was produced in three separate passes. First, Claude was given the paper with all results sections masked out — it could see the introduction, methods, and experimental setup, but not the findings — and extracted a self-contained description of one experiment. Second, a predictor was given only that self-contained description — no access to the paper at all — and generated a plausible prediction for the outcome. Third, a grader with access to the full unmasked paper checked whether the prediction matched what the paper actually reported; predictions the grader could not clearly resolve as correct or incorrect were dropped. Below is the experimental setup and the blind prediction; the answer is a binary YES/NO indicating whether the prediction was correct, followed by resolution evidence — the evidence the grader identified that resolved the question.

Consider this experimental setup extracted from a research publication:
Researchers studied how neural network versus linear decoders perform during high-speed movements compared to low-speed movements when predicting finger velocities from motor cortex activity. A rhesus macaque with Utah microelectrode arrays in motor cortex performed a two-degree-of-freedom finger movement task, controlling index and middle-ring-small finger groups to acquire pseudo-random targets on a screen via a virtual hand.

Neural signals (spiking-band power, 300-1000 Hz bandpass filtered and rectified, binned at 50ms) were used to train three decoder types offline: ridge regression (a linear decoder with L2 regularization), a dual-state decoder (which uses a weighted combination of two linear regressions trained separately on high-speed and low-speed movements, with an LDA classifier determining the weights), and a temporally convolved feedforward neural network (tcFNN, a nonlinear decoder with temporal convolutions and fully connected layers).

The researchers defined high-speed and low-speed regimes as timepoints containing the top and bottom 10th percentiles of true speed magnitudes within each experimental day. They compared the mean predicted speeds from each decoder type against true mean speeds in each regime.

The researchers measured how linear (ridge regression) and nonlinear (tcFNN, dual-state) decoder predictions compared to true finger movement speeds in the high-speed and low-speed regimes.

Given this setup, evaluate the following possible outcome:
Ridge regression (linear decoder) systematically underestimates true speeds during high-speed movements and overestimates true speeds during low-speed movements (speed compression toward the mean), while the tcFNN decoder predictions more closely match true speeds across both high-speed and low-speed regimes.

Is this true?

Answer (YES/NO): YES